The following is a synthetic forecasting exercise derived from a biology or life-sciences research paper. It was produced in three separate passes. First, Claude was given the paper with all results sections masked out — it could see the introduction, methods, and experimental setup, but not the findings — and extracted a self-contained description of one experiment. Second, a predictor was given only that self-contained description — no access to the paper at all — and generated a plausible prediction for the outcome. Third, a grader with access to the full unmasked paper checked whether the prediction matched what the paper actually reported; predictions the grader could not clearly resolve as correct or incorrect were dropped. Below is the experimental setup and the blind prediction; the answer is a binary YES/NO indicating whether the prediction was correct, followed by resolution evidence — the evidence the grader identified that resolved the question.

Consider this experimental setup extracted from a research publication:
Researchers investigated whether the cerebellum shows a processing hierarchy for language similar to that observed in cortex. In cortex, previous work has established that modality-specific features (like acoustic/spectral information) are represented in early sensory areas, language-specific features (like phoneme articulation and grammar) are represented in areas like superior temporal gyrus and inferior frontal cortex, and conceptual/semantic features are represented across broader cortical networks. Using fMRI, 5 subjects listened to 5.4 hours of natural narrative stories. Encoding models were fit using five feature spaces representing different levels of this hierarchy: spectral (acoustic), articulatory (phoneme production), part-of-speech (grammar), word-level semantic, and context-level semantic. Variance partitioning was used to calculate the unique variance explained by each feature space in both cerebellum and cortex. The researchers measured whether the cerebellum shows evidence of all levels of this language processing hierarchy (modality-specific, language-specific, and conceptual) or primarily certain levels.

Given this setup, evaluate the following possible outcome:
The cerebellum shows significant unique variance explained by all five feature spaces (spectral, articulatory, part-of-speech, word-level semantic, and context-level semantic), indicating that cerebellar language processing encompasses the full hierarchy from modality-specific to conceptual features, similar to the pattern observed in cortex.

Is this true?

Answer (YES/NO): NO